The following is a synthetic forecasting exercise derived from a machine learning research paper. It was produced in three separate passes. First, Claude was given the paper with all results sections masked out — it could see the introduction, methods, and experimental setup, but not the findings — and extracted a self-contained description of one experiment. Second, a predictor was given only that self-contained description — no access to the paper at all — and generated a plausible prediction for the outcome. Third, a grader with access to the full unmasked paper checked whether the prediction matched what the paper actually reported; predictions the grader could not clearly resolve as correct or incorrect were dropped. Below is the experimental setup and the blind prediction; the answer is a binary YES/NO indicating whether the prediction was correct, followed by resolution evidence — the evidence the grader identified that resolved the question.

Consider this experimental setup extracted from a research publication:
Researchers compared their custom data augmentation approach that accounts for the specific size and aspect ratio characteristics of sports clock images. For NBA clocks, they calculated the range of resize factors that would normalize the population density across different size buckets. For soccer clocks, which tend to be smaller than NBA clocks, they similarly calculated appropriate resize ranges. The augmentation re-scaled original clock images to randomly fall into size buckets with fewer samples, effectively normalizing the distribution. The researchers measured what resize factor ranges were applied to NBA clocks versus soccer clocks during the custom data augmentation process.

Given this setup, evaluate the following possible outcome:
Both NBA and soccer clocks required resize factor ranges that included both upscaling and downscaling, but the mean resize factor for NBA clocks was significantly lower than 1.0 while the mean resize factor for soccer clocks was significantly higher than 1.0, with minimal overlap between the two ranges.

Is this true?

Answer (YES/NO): NO